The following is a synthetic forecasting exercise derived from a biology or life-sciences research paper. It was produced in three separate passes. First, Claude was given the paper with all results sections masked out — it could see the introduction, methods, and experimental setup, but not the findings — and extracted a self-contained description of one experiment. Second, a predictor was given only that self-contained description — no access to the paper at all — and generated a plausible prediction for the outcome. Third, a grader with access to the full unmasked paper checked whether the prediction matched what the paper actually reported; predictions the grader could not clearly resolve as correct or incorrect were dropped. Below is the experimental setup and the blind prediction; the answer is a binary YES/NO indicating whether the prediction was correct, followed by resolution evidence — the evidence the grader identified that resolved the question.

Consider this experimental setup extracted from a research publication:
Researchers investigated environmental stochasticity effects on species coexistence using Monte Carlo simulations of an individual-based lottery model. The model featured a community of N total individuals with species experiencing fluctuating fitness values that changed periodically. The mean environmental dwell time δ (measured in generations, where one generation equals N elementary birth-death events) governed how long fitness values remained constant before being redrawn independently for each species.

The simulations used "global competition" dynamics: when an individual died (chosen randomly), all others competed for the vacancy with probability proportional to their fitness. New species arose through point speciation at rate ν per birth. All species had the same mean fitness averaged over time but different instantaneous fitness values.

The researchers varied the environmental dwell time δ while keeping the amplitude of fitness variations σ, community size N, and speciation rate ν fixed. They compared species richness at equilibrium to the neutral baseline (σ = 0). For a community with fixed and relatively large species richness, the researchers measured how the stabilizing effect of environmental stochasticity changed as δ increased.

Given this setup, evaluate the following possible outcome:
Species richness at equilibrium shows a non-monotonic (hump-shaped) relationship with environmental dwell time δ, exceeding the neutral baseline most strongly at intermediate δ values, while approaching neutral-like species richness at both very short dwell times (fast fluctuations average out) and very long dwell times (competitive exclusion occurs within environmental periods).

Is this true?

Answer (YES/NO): NO